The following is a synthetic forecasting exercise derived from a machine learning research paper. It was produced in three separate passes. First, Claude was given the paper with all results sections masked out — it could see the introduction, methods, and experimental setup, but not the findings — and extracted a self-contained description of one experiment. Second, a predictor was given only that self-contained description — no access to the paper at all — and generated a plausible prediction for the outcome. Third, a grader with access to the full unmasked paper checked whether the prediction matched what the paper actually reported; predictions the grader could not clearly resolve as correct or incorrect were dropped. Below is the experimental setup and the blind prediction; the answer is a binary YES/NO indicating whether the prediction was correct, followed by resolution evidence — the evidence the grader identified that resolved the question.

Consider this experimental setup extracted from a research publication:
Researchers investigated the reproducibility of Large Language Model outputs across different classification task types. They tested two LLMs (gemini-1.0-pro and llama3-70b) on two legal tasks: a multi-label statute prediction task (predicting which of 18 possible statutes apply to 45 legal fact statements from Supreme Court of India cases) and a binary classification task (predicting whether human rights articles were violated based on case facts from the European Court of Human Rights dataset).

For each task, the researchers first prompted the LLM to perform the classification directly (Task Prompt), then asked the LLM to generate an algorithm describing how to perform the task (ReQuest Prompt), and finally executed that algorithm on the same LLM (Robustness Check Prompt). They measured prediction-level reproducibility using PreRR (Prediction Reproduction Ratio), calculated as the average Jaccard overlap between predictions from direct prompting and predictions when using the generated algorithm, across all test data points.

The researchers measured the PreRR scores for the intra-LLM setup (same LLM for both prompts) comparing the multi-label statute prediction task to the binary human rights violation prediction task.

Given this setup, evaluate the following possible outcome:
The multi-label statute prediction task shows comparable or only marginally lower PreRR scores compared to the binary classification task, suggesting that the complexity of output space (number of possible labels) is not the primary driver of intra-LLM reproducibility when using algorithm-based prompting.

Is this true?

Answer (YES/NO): NO